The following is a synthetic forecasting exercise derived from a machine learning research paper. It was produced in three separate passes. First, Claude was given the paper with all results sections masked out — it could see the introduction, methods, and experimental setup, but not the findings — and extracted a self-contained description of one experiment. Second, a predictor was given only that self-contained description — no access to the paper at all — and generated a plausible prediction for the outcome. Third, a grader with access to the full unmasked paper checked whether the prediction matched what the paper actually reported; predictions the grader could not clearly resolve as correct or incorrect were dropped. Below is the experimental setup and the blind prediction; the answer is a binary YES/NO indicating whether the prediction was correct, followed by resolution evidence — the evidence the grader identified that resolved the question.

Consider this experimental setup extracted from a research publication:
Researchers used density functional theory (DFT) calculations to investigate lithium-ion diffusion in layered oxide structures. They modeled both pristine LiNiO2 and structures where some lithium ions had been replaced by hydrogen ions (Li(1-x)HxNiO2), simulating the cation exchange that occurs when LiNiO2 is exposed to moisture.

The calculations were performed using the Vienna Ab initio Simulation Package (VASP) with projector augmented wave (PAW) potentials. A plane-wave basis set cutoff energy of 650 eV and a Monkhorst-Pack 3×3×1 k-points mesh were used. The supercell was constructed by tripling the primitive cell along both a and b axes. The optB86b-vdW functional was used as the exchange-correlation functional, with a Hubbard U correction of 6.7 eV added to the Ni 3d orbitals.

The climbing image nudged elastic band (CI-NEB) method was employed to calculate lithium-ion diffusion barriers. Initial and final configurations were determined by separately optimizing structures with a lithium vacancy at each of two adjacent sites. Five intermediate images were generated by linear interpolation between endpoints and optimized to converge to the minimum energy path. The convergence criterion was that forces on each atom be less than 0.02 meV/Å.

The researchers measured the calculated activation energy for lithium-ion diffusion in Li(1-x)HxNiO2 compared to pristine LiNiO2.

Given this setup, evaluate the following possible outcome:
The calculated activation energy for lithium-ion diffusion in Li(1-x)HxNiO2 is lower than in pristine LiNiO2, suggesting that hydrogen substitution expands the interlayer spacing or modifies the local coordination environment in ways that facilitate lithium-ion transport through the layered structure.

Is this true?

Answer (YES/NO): NO